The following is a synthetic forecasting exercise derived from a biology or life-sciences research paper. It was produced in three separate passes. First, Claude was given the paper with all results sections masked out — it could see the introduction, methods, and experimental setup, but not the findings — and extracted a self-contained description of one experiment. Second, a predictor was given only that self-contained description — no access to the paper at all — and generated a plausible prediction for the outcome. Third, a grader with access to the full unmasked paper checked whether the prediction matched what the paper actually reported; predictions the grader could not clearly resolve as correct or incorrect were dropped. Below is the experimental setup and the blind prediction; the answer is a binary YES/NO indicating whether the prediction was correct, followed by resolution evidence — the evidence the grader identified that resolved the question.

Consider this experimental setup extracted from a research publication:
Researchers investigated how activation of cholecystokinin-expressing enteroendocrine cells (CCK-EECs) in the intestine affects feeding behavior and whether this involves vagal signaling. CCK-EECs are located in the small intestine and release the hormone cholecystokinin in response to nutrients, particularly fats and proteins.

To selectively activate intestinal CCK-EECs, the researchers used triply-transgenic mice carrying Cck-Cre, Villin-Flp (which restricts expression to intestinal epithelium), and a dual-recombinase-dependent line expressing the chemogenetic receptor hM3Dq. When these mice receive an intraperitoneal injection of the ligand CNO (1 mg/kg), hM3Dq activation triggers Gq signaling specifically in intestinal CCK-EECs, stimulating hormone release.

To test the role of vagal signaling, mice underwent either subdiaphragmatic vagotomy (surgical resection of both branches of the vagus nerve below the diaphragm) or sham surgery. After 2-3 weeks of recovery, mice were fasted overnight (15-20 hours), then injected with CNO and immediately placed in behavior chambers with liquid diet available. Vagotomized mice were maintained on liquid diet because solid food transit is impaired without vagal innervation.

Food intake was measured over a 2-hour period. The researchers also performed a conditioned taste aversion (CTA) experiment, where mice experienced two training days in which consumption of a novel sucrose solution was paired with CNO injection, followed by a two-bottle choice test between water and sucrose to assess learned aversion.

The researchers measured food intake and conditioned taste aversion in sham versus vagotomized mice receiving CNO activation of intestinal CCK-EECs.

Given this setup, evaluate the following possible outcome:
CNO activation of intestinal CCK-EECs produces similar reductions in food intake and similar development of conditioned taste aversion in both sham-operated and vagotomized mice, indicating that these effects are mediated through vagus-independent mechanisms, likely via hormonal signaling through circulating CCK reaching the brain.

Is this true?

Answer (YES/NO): NO